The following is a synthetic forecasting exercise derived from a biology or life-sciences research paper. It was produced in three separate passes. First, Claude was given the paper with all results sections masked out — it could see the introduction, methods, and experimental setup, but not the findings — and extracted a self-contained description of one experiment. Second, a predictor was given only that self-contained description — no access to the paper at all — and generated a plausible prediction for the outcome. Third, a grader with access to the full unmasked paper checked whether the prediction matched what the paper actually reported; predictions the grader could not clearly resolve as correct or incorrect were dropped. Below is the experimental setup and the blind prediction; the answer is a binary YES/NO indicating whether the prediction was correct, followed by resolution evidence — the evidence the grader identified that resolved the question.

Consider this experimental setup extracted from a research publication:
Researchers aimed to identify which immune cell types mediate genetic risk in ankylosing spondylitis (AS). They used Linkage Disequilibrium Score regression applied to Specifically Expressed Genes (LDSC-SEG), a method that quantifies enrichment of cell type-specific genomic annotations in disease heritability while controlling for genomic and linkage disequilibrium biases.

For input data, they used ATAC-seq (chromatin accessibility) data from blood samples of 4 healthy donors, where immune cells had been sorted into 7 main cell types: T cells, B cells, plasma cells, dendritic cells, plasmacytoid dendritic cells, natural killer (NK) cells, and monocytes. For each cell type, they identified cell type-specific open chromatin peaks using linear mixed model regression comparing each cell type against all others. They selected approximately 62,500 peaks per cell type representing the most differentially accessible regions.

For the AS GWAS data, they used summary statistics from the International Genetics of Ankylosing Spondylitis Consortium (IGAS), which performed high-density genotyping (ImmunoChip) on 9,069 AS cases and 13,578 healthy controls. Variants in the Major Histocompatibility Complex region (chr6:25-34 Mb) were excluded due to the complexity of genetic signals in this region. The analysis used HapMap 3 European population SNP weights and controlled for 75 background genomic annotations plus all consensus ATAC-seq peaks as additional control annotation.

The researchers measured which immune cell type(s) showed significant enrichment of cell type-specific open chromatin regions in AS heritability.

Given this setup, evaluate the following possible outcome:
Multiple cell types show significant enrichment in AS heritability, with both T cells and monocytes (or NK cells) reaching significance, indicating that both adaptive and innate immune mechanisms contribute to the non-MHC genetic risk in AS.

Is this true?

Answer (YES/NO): NO